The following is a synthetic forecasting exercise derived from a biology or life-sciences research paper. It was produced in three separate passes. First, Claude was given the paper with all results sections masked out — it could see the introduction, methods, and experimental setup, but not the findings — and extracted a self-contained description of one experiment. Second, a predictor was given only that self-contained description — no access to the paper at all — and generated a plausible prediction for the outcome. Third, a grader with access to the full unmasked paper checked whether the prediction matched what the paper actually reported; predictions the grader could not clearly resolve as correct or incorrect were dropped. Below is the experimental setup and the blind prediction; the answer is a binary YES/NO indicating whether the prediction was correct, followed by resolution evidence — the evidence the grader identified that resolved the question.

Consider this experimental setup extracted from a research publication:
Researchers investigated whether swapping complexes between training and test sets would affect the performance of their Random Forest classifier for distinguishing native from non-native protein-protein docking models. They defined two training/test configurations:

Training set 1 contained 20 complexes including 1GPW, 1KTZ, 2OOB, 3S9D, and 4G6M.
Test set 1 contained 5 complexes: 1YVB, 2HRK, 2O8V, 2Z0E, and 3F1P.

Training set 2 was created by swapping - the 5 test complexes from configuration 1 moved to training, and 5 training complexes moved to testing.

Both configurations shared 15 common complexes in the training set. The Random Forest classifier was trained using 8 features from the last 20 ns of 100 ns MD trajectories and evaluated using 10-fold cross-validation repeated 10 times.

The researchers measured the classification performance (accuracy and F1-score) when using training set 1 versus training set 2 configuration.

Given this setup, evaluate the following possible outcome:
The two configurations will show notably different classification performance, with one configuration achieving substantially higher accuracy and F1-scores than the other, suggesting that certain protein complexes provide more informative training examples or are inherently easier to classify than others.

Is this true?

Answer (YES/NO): YES